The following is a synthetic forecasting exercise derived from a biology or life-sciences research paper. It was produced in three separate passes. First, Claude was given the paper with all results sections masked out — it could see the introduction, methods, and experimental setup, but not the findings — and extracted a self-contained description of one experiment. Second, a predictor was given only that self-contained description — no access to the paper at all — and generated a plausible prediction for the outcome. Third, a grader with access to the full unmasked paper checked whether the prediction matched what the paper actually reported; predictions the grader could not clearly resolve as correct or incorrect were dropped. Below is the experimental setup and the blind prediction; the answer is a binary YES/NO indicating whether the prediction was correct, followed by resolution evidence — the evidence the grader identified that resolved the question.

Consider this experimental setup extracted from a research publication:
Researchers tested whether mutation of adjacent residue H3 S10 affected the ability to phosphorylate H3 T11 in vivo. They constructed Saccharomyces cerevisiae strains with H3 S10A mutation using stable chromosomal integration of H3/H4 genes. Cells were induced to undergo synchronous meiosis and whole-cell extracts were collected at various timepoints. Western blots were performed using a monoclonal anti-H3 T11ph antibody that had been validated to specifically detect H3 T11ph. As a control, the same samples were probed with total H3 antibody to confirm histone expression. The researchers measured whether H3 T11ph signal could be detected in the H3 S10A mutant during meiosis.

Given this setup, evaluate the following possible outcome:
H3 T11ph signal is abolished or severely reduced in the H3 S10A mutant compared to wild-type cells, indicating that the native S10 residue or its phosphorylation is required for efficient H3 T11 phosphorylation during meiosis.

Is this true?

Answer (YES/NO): NO